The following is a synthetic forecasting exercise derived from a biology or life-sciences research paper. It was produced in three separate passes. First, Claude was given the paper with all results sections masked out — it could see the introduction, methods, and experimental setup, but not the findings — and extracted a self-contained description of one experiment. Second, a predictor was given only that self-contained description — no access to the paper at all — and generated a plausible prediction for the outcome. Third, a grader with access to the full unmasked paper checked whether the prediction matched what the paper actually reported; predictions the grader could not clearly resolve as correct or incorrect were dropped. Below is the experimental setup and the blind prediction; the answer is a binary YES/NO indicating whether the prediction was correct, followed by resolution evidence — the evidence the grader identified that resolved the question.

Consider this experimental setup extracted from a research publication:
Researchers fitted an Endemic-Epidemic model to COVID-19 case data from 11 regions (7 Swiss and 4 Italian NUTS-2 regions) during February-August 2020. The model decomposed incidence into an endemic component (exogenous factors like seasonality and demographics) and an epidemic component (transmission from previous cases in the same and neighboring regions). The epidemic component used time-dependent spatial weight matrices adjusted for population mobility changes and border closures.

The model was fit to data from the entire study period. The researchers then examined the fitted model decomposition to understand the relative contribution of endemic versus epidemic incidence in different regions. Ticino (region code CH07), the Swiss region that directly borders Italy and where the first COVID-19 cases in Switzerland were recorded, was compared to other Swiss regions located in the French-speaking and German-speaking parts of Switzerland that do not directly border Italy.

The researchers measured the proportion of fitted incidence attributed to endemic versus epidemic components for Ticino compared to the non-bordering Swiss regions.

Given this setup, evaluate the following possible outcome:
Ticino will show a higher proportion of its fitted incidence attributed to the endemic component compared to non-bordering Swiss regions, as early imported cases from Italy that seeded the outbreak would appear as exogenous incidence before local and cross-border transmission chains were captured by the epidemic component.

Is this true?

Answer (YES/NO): YES